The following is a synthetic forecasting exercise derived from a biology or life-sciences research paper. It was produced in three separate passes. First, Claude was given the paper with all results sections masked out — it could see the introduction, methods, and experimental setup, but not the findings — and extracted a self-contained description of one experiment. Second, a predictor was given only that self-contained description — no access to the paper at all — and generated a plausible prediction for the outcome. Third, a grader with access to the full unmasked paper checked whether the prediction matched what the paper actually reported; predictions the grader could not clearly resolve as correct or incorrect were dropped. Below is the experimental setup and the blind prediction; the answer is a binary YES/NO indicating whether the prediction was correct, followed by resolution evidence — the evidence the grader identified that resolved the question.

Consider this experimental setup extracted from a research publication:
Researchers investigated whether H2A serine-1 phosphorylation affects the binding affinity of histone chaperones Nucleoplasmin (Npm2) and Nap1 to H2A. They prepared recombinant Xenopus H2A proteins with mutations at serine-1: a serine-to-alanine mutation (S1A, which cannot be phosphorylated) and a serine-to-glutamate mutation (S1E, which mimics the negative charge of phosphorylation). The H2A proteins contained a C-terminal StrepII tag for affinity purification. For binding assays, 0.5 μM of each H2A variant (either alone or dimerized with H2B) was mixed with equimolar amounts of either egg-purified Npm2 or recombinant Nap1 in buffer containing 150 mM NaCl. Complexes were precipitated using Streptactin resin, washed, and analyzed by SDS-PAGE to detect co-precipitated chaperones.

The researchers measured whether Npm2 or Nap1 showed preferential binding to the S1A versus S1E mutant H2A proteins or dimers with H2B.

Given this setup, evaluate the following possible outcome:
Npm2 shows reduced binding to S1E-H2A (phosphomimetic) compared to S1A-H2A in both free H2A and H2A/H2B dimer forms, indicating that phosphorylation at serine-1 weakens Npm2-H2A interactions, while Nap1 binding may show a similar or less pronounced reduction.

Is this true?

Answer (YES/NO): NO